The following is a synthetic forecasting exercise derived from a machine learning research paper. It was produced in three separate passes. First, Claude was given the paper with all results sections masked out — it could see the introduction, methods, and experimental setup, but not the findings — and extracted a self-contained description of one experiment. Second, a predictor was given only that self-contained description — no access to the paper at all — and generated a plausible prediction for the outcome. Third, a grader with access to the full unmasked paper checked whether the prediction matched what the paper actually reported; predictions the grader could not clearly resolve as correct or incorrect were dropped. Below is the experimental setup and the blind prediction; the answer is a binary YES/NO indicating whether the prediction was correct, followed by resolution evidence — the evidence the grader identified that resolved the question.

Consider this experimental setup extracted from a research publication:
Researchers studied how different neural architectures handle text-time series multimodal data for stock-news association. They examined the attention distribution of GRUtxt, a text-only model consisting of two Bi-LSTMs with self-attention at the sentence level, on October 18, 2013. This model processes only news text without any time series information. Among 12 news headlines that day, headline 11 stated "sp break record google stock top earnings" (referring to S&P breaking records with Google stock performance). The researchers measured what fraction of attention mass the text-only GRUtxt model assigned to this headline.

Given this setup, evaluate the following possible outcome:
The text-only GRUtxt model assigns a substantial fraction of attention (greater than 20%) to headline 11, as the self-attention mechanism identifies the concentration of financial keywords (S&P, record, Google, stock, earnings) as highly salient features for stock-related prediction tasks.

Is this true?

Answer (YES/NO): YES